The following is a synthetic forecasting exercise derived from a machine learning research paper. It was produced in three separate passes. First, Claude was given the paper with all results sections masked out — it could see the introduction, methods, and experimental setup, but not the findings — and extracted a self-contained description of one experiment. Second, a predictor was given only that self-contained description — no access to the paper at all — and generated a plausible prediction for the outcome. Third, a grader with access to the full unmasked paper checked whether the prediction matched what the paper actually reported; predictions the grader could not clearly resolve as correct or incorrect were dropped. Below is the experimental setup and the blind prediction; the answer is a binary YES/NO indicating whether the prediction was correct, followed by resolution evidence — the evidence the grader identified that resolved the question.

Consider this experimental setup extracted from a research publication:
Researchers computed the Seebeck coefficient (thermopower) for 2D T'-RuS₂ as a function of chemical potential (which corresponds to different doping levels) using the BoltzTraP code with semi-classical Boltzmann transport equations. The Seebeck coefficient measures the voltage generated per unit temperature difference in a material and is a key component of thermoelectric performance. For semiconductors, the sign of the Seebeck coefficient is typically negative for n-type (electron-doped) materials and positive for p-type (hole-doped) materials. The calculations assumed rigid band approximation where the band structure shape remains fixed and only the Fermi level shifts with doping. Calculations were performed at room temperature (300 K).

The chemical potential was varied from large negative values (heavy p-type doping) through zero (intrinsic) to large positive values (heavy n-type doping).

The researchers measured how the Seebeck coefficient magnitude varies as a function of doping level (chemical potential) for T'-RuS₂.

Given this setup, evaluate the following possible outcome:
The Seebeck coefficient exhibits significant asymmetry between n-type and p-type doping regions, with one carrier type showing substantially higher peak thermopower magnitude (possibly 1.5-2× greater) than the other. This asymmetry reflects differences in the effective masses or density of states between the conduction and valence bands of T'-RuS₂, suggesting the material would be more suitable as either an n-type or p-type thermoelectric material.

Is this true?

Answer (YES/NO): NO